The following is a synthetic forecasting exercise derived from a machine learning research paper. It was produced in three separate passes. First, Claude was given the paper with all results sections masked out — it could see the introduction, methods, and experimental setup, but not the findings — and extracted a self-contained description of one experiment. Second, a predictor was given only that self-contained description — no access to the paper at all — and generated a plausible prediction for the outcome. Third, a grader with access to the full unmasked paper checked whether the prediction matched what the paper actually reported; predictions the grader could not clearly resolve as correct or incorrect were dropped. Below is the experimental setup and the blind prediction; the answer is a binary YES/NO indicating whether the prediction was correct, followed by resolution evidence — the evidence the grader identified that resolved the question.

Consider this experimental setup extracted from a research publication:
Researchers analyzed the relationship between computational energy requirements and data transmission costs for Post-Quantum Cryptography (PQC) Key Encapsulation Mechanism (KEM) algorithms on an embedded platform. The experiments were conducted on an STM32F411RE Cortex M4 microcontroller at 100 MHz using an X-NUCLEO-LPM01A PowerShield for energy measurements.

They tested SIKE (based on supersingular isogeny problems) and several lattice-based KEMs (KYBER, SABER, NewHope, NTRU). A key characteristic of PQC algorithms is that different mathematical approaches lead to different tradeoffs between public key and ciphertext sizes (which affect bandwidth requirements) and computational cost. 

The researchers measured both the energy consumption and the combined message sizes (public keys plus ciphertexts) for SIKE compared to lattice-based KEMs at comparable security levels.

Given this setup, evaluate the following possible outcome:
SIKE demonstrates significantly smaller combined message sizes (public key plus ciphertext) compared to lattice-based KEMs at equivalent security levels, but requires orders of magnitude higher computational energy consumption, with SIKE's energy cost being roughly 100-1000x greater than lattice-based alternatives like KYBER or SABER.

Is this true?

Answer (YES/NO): YES